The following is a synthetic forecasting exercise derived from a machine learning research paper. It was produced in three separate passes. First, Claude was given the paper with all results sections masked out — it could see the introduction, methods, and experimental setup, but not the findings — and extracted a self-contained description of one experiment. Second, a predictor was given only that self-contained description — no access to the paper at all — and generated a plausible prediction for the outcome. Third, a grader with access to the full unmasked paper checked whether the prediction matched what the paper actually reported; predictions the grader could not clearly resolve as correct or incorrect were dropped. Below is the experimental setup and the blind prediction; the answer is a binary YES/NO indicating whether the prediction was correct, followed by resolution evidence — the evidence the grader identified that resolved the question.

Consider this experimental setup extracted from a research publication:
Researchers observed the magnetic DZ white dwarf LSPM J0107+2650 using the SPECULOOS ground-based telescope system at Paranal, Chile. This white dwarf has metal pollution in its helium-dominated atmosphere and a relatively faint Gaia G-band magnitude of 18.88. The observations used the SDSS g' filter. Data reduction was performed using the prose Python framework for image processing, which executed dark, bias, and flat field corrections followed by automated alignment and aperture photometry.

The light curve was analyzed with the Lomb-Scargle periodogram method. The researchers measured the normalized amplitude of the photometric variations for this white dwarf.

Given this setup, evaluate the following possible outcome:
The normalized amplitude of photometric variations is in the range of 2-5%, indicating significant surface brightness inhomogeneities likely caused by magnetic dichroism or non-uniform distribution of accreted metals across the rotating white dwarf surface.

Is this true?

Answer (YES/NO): NO